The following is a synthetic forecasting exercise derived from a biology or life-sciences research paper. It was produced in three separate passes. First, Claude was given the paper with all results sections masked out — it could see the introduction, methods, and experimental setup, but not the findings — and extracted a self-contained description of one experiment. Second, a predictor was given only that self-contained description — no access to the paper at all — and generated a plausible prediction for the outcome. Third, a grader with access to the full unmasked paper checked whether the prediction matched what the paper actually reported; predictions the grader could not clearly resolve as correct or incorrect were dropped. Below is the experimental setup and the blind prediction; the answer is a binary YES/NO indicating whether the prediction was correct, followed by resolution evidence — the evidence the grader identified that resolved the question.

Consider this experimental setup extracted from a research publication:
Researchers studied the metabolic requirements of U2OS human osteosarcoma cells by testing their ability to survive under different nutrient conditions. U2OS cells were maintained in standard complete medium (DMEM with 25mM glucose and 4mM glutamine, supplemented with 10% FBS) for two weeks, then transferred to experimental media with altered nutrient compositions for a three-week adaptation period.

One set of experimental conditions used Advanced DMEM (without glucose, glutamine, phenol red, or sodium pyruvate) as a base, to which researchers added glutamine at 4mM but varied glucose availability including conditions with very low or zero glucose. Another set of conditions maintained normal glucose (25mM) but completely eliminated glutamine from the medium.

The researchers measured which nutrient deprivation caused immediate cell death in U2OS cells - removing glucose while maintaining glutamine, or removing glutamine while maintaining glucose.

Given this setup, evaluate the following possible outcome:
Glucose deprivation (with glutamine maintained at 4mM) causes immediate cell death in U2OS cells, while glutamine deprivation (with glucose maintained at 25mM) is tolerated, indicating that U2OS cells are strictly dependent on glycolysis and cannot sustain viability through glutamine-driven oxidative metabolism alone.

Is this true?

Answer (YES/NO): NO